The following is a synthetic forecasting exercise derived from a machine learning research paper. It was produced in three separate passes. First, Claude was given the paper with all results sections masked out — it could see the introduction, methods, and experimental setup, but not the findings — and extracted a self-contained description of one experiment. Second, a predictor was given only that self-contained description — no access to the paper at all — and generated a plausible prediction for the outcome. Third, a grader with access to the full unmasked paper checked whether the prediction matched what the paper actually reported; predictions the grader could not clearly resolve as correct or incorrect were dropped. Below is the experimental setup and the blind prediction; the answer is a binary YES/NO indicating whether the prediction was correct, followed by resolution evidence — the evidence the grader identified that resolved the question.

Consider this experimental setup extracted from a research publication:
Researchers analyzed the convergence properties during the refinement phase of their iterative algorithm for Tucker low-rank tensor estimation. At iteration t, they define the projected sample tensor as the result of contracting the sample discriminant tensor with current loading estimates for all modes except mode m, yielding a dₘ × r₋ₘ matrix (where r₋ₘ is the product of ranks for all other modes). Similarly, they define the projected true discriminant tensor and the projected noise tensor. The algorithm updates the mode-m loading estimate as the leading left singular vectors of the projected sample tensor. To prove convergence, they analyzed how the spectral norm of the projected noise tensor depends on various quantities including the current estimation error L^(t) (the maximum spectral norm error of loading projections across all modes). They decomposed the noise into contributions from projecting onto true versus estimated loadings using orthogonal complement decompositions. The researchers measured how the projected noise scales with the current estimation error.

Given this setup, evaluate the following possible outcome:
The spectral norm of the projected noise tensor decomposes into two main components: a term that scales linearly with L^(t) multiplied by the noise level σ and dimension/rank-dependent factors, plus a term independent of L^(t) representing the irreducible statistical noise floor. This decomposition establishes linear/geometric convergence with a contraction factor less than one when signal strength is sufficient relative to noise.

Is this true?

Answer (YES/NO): NO